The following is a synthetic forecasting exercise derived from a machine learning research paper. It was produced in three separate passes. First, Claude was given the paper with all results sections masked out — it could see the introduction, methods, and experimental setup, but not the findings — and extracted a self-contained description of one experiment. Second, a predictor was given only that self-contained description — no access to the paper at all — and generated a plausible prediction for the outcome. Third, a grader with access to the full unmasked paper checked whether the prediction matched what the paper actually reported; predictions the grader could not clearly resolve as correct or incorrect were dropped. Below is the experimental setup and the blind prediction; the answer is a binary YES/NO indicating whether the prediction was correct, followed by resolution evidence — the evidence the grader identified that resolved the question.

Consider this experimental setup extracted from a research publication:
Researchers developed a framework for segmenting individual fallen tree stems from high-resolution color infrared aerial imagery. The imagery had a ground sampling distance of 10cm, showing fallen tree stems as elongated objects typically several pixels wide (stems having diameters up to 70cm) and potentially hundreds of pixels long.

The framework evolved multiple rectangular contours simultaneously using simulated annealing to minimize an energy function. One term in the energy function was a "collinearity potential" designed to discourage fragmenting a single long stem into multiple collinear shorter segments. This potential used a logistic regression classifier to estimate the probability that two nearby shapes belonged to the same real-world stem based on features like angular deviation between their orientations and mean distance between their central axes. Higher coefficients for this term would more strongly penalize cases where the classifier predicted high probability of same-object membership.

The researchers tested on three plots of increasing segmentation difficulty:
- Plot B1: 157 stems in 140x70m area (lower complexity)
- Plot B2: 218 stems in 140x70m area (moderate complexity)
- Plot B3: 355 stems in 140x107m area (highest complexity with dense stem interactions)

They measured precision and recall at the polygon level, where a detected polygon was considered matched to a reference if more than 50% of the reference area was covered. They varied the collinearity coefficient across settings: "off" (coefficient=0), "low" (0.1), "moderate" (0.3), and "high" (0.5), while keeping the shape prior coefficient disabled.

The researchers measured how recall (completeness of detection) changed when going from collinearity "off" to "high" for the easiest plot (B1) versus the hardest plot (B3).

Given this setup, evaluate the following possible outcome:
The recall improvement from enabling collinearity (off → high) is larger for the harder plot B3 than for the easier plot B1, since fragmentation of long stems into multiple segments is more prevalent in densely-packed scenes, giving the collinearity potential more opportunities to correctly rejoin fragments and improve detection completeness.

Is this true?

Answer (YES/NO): YES